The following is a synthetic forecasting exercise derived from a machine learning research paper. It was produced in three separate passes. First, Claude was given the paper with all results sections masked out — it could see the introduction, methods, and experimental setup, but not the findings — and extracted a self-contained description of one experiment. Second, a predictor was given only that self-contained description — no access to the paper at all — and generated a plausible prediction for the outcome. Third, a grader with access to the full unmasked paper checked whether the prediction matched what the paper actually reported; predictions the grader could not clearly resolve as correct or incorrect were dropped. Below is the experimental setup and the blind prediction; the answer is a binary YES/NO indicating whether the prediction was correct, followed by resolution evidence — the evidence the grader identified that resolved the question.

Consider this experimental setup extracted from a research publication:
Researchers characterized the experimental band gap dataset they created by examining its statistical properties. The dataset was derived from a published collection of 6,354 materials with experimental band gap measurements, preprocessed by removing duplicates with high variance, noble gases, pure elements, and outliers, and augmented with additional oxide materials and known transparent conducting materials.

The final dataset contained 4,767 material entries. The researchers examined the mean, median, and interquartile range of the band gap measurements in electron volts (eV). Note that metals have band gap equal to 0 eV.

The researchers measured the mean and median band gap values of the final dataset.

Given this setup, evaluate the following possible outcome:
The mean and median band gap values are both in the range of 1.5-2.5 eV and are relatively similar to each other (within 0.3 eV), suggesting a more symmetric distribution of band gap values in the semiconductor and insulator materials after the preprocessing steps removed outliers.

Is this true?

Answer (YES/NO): NO